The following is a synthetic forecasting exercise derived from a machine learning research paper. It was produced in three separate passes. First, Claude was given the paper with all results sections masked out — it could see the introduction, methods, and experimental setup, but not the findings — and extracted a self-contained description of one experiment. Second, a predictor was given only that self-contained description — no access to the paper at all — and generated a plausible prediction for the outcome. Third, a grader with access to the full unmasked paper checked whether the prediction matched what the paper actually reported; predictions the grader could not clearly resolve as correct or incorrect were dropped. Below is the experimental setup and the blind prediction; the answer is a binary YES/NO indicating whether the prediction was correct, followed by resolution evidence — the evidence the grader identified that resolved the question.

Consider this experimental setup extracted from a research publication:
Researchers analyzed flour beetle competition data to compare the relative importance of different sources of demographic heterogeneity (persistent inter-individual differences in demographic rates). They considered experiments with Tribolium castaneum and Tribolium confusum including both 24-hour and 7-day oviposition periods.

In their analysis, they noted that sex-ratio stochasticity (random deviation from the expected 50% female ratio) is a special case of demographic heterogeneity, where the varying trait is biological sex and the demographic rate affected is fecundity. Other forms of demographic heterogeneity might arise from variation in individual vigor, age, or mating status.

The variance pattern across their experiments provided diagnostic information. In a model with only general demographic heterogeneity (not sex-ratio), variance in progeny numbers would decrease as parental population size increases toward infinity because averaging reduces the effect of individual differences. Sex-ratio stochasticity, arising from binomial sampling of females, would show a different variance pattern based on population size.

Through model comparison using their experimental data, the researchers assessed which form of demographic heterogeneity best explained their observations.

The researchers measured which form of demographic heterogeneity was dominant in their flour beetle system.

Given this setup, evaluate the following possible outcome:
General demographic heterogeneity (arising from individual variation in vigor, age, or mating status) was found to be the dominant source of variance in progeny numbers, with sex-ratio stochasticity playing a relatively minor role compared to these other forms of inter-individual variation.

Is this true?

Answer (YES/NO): NO